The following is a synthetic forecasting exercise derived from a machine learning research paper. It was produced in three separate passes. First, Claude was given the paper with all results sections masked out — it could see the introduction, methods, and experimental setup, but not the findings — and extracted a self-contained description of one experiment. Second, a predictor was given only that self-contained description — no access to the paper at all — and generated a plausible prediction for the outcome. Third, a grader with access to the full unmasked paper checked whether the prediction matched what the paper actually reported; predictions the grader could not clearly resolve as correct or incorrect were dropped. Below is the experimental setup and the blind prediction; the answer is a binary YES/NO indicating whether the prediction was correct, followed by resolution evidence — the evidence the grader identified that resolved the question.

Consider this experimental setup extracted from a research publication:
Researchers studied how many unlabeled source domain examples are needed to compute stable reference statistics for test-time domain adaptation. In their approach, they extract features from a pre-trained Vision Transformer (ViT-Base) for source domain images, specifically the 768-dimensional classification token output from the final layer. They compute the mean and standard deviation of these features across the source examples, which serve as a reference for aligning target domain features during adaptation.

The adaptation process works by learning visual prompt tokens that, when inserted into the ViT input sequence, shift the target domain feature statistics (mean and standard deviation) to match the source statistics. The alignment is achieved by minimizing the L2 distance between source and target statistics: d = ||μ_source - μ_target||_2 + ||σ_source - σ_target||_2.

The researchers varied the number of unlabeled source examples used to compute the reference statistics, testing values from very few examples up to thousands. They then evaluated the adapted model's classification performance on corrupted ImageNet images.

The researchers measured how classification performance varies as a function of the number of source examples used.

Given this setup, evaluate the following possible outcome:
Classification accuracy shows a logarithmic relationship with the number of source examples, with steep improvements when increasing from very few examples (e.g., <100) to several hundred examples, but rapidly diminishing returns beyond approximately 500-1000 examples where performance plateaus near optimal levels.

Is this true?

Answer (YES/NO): NO